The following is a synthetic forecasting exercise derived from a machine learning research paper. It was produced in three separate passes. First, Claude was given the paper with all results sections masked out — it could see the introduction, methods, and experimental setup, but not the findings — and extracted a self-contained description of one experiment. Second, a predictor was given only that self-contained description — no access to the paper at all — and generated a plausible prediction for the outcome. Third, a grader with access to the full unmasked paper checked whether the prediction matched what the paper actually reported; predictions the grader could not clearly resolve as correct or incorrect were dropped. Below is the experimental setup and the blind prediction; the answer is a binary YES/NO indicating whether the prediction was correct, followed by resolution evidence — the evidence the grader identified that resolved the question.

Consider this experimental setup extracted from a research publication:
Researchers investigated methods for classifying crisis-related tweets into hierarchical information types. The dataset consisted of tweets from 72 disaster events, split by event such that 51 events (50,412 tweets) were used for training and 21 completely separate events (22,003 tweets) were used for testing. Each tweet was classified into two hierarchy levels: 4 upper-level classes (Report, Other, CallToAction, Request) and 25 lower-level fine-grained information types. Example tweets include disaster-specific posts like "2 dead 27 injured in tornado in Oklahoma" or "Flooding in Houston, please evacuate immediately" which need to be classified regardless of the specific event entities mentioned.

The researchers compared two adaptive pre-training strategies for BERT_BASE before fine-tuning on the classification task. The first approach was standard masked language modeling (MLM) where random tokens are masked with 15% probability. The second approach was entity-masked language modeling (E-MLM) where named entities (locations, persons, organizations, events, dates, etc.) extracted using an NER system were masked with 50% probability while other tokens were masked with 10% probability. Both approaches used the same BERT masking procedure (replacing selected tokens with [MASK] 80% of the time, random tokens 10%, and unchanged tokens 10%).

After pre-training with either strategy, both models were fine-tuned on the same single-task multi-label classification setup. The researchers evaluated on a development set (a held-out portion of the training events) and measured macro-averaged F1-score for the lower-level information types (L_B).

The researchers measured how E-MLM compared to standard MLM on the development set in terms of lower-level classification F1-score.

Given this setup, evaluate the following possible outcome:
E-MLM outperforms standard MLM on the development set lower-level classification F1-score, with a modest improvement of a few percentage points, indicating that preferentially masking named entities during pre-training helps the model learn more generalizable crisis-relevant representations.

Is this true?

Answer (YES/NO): NO